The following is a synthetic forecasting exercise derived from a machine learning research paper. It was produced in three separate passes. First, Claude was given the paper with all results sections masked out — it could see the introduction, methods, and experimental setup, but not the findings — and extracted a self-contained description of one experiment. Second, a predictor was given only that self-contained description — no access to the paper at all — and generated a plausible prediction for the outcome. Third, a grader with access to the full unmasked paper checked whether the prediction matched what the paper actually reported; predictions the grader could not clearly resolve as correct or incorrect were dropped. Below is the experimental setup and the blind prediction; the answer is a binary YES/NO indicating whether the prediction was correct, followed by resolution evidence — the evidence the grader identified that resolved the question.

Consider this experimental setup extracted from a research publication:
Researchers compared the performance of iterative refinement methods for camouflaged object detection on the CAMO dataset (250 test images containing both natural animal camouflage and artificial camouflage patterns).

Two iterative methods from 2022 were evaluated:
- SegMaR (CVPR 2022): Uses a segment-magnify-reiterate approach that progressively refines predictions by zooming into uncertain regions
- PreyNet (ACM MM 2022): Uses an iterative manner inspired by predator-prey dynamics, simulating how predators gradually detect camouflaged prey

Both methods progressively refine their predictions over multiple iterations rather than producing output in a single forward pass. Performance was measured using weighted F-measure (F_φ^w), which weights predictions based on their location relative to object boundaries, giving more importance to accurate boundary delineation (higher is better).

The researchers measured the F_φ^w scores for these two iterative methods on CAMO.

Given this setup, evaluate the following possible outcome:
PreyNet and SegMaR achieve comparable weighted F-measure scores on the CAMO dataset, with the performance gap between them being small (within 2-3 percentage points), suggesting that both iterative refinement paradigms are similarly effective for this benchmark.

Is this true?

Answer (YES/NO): YES